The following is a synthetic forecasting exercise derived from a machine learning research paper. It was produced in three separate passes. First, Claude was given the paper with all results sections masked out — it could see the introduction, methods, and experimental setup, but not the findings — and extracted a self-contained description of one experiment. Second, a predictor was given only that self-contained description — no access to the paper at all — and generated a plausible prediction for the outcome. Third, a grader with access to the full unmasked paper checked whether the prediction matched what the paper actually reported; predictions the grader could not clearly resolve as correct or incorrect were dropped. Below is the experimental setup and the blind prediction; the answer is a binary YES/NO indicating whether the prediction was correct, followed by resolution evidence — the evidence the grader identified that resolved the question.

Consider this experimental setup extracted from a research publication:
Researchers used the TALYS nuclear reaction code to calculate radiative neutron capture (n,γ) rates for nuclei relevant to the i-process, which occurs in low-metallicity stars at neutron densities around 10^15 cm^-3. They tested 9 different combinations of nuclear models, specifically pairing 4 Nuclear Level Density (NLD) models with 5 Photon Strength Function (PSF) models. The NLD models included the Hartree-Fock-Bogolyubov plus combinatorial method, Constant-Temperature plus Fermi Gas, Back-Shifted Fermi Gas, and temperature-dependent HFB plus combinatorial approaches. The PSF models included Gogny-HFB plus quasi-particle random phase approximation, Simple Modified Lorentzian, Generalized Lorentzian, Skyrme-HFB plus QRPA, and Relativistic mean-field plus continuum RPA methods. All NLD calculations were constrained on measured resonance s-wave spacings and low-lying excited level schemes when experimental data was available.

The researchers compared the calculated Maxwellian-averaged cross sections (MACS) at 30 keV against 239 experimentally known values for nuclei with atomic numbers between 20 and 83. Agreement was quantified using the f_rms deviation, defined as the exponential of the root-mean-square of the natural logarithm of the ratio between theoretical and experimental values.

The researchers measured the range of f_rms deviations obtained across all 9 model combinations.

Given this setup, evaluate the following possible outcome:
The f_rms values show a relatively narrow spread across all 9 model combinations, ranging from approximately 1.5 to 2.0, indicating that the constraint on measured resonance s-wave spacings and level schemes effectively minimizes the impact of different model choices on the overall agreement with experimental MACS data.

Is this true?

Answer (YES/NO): NO